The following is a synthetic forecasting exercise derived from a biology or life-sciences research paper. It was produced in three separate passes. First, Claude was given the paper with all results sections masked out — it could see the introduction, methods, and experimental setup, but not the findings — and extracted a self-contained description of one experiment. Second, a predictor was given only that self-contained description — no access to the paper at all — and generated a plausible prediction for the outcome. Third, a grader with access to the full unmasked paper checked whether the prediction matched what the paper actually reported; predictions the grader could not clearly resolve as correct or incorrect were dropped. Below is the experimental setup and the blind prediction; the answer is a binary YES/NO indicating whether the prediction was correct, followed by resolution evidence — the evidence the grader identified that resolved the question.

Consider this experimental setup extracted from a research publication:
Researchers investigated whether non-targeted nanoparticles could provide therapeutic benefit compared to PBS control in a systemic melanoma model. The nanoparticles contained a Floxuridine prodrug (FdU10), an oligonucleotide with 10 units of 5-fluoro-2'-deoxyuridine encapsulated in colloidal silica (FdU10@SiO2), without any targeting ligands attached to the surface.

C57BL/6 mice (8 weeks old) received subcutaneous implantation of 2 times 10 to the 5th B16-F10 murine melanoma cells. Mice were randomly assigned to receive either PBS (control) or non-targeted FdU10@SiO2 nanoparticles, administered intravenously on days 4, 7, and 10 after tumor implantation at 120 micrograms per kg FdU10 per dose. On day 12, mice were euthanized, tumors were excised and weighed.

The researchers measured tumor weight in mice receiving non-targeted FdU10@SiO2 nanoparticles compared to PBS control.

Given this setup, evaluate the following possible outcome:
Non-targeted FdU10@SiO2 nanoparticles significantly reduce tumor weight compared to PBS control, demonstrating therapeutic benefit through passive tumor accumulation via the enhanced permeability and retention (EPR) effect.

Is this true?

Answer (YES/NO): NO